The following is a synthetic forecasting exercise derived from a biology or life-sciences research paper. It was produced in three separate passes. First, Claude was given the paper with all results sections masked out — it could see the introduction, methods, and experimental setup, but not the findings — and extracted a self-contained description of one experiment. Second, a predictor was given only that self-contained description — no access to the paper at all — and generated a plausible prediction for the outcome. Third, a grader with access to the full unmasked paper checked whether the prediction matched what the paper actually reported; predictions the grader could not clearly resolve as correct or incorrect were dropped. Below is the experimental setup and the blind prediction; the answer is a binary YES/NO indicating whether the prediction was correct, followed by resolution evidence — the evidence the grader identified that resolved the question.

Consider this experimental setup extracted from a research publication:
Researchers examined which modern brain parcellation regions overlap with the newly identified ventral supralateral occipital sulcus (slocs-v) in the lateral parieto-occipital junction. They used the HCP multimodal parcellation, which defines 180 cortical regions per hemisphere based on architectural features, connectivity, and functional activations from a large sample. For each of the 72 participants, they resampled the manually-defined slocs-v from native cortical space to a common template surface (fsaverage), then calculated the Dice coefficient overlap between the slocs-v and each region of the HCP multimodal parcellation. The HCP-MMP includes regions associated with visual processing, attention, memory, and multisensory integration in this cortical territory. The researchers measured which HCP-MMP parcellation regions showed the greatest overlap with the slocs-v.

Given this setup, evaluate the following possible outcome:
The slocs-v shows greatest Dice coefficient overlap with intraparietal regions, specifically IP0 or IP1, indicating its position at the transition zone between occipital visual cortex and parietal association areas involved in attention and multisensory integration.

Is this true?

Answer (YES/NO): NO